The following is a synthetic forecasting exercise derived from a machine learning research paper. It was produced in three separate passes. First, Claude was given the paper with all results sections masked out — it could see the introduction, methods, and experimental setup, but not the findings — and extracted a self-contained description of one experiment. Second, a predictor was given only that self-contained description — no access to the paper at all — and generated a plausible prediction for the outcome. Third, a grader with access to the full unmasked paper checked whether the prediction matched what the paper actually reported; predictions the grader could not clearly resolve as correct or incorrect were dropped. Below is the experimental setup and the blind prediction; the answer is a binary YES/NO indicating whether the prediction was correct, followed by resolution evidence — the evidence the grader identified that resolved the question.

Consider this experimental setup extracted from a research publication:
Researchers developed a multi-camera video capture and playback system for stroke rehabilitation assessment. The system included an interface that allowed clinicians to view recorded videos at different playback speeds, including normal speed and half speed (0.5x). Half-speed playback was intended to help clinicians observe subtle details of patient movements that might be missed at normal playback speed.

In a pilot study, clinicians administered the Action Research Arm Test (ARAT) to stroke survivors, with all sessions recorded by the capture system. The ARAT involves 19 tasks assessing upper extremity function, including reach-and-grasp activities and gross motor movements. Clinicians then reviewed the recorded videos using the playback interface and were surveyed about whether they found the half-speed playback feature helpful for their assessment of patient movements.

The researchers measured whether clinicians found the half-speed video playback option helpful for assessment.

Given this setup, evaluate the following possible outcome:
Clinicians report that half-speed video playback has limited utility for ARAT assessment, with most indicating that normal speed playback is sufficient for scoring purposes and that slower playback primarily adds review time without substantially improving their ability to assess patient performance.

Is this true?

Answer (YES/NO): NO